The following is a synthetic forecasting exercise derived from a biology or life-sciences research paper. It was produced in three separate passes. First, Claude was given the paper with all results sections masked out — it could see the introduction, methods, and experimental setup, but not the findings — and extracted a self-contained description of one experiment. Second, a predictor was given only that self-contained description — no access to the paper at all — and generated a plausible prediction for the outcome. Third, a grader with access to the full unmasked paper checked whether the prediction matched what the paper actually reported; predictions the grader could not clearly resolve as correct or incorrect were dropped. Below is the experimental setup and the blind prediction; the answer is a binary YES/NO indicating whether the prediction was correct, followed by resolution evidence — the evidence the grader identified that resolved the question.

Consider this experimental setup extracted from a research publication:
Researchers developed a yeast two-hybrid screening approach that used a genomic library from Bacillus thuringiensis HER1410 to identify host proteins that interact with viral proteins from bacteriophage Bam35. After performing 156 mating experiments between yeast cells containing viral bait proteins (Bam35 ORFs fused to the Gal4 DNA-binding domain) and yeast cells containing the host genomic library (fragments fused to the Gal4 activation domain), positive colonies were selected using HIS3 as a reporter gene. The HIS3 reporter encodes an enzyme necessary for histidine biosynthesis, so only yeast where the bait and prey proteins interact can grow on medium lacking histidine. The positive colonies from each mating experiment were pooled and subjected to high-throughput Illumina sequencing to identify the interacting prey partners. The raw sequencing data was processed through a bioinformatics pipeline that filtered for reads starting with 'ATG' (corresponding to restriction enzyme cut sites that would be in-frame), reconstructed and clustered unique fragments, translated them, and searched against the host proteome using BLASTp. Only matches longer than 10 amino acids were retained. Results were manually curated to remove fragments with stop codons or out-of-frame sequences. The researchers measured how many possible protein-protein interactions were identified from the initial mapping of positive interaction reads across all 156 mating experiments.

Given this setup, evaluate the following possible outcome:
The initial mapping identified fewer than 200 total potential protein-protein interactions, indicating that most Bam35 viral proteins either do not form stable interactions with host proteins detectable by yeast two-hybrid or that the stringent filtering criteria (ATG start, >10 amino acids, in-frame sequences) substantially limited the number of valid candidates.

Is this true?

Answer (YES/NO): NO